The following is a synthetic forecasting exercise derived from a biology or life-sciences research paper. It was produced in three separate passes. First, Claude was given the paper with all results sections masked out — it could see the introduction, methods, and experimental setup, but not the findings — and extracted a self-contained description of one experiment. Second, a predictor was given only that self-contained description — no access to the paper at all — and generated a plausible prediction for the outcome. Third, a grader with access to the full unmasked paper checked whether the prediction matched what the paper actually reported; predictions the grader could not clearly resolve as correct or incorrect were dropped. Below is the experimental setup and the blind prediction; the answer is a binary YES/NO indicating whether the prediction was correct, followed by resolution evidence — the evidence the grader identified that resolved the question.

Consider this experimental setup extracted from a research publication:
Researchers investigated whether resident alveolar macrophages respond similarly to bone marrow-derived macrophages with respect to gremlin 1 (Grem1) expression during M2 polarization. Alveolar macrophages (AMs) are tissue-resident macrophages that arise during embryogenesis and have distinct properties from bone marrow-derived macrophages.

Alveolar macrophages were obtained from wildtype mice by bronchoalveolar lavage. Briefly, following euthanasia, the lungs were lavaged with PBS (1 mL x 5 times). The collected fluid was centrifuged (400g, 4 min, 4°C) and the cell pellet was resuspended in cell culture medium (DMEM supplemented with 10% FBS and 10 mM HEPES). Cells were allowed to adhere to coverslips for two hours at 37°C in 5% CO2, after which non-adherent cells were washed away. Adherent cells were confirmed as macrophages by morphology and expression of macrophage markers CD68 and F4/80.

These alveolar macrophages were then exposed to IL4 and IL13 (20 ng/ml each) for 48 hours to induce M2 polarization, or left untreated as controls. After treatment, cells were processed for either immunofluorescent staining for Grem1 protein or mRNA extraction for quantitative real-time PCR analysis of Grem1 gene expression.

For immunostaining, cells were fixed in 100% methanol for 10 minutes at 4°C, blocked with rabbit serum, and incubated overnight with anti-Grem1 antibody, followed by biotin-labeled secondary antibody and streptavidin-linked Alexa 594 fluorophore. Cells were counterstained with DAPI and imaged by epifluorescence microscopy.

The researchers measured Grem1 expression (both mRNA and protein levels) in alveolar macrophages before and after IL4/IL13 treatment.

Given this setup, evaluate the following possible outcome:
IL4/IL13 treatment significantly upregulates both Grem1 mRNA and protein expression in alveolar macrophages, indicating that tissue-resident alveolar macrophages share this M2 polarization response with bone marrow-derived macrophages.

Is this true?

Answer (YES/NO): NO